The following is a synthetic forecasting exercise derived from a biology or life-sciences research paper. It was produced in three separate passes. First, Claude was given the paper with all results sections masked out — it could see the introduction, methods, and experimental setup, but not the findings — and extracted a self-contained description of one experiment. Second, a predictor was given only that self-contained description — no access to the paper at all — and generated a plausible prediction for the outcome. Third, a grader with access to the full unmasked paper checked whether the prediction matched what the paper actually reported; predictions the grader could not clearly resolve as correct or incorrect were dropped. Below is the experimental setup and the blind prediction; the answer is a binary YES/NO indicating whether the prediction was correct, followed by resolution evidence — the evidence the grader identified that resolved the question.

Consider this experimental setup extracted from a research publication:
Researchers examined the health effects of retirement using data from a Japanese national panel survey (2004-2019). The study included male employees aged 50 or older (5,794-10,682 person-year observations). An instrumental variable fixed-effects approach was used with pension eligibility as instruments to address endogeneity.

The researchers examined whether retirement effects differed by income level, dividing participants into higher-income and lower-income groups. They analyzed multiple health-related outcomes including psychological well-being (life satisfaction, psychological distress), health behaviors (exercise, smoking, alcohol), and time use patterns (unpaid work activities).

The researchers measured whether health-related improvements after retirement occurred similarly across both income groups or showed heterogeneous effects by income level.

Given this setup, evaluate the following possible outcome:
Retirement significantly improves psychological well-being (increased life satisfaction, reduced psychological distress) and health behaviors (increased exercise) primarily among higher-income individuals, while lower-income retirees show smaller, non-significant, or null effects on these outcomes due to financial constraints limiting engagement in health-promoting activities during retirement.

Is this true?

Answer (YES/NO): NO